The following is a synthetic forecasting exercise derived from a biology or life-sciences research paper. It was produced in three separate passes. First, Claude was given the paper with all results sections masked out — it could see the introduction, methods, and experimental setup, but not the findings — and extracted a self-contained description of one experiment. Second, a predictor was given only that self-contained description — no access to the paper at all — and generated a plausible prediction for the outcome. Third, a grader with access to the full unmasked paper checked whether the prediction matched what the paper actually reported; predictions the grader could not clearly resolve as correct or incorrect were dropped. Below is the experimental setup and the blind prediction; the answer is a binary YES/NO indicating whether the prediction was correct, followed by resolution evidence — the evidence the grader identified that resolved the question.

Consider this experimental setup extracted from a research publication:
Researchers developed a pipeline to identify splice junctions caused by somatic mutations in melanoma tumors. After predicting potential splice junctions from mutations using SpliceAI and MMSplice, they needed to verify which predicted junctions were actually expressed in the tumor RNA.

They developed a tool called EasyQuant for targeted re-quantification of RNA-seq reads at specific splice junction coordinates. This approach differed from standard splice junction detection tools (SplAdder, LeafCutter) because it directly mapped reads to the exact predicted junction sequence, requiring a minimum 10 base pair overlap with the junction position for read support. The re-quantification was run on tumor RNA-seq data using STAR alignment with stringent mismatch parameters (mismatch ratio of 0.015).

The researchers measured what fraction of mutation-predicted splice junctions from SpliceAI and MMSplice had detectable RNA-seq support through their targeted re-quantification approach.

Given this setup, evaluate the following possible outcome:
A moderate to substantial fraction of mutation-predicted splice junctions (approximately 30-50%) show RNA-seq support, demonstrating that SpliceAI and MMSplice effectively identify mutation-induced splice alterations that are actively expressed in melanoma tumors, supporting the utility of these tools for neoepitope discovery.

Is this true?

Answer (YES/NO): NO